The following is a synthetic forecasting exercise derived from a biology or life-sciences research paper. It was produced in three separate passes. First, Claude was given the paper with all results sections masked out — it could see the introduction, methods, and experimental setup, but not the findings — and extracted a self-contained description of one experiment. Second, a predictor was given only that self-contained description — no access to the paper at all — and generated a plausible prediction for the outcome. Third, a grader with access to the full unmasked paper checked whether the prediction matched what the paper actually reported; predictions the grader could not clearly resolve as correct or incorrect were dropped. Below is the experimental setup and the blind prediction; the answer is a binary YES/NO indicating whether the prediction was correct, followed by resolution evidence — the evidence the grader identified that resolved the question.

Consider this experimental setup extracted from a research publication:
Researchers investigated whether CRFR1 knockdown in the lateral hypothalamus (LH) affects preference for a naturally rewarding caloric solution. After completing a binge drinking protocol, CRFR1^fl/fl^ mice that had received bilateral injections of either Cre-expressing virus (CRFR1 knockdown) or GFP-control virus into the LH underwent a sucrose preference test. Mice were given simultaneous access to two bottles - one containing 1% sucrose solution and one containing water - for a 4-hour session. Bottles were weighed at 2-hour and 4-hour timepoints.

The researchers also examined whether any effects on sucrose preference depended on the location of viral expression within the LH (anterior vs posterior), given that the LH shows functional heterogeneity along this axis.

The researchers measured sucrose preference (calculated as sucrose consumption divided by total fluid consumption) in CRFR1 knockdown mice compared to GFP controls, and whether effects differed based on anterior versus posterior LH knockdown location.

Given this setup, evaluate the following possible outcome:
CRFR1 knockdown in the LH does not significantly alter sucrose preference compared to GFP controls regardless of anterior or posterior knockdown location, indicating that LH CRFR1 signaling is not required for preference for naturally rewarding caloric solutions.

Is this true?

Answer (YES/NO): NO